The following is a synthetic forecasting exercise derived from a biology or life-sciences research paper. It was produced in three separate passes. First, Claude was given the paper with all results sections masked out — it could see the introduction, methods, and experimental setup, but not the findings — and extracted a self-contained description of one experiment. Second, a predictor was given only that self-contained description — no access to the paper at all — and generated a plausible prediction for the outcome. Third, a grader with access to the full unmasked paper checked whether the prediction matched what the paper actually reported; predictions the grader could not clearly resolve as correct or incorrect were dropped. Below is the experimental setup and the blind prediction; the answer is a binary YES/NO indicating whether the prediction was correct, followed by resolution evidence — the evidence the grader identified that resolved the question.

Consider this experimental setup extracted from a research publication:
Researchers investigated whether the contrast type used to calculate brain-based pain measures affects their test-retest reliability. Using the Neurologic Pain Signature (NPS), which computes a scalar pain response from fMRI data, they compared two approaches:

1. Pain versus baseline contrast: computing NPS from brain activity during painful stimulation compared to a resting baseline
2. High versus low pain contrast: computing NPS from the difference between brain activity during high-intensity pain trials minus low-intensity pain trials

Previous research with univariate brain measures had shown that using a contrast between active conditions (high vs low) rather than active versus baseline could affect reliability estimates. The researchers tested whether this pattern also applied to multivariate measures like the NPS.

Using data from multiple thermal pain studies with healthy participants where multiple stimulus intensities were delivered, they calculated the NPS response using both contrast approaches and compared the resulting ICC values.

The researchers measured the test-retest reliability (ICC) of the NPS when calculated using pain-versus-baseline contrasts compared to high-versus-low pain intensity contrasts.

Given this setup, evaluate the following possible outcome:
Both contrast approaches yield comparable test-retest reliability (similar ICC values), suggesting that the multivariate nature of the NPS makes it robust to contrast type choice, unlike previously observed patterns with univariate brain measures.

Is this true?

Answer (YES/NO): NO